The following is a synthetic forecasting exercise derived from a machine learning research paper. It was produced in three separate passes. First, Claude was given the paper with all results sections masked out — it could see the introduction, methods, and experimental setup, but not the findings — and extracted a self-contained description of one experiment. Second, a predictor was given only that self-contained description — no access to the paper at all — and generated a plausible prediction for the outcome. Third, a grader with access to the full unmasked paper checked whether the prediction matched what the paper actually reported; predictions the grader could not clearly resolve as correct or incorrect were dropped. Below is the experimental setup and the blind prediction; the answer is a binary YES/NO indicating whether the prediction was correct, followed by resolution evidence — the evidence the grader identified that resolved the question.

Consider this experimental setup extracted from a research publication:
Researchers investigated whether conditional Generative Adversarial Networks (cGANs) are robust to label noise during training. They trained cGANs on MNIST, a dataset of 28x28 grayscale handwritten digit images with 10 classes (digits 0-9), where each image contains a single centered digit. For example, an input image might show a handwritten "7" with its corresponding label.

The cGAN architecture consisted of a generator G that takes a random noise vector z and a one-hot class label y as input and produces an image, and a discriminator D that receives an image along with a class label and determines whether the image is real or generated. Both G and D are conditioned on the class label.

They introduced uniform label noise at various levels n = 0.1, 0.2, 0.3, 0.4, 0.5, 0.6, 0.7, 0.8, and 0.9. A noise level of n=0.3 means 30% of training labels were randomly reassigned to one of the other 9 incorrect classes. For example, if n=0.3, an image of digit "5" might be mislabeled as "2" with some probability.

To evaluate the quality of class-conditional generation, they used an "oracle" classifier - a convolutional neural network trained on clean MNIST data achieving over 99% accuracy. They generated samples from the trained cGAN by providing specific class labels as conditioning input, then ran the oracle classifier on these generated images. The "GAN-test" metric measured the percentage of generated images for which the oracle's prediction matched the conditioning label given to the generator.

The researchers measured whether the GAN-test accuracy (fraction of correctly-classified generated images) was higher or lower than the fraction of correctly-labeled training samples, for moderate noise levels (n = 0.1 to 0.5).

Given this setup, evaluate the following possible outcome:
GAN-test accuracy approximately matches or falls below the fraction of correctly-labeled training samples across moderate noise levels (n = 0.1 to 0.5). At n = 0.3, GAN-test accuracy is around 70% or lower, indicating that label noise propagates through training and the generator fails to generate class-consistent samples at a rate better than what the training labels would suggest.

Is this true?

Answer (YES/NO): NO